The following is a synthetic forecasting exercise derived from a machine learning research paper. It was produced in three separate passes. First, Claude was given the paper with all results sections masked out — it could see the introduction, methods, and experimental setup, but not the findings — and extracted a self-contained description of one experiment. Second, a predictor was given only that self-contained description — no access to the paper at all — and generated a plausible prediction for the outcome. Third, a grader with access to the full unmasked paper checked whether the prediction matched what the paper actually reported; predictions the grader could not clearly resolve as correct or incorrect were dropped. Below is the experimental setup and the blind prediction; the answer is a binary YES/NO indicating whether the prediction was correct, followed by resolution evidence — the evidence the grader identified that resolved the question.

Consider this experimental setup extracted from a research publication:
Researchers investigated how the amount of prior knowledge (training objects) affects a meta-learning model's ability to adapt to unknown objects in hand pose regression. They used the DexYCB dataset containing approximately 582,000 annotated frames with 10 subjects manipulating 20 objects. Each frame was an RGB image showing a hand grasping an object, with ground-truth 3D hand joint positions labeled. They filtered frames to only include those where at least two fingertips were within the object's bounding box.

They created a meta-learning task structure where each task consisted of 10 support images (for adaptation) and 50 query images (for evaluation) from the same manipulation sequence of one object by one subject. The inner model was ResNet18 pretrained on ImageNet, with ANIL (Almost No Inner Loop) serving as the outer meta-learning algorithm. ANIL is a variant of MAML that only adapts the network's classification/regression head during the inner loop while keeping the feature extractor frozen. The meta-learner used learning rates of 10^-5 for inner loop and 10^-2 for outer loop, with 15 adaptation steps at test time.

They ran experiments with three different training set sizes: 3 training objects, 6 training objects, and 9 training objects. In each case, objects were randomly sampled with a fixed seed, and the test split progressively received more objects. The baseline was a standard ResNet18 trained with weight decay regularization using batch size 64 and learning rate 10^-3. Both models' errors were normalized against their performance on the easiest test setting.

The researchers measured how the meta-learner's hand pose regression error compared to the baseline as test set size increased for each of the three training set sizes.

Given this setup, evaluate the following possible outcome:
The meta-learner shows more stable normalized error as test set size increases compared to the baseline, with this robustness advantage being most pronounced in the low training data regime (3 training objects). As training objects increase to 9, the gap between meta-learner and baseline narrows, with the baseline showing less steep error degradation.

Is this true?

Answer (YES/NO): NO